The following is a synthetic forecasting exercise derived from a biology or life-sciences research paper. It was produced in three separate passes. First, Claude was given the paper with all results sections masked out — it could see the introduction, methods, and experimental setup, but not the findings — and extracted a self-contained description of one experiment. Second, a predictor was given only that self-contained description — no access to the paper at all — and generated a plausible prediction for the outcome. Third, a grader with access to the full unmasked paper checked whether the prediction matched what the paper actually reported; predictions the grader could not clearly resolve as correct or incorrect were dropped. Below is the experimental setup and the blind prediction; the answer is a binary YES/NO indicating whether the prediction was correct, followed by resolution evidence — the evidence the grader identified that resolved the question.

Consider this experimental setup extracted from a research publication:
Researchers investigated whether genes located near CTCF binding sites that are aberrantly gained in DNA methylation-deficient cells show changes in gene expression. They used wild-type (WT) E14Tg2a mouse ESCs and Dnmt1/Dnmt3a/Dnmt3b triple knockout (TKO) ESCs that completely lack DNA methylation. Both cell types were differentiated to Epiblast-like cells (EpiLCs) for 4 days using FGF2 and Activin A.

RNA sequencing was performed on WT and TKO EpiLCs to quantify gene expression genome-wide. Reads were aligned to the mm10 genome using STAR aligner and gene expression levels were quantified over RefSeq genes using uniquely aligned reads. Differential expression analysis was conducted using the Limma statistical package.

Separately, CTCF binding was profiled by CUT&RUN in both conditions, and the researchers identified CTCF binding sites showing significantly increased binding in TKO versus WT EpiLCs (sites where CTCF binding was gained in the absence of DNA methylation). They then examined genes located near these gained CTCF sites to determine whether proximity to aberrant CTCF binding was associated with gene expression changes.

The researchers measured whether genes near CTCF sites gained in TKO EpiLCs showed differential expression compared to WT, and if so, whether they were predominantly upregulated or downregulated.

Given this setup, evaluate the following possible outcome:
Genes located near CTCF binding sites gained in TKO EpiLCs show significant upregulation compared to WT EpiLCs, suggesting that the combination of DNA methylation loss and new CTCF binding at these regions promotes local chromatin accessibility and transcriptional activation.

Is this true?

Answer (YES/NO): NO